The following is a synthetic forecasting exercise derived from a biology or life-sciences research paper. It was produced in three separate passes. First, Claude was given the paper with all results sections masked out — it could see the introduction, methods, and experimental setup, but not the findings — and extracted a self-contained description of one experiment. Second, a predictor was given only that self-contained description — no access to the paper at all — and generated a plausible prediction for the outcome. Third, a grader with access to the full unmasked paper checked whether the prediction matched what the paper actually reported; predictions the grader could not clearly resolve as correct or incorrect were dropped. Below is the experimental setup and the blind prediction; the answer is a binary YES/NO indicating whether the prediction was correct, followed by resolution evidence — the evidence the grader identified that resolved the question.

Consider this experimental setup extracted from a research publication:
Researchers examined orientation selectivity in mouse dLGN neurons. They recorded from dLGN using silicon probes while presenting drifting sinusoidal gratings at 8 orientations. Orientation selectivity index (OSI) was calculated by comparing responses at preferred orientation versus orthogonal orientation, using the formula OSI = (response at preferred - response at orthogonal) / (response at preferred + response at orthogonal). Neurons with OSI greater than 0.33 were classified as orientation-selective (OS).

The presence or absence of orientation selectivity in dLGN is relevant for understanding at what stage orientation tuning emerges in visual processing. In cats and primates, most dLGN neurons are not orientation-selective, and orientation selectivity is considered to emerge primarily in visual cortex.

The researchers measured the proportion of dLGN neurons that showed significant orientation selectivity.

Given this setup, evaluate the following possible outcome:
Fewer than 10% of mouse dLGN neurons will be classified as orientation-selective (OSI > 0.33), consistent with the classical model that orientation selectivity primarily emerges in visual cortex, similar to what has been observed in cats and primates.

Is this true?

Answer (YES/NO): NO